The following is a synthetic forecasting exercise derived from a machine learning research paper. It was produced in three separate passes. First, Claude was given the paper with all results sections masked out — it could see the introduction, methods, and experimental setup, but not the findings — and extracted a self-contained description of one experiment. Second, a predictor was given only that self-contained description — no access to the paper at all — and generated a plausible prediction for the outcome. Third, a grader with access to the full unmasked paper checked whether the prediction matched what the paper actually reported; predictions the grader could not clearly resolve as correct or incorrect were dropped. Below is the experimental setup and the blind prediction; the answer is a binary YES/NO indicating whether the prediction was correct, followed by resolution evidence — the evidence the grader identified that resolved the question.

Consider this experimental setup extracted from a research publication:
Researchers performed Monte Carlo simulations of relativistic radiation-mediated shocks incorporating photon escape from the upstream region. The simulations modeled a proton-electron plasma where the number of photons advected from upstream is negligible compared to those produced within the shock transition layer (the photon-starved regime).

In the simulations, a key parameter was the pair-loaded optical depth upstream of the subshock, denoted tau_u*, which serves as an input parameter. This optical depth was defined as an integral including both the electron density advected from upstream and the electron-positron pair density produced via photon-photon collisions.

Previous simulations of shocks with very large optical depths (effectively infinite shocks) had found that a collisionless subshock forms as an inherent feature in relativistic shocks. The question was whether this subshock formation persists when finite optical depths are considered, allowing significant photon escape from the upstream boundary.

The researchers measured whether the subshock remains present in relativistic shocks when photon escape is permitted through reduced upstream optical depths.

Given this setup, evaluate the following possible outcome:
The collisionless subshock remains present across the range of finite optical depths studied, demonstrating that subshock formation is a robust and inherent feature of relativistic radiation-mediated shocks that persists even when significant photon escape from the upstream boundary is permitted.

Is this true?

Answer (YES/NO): YES